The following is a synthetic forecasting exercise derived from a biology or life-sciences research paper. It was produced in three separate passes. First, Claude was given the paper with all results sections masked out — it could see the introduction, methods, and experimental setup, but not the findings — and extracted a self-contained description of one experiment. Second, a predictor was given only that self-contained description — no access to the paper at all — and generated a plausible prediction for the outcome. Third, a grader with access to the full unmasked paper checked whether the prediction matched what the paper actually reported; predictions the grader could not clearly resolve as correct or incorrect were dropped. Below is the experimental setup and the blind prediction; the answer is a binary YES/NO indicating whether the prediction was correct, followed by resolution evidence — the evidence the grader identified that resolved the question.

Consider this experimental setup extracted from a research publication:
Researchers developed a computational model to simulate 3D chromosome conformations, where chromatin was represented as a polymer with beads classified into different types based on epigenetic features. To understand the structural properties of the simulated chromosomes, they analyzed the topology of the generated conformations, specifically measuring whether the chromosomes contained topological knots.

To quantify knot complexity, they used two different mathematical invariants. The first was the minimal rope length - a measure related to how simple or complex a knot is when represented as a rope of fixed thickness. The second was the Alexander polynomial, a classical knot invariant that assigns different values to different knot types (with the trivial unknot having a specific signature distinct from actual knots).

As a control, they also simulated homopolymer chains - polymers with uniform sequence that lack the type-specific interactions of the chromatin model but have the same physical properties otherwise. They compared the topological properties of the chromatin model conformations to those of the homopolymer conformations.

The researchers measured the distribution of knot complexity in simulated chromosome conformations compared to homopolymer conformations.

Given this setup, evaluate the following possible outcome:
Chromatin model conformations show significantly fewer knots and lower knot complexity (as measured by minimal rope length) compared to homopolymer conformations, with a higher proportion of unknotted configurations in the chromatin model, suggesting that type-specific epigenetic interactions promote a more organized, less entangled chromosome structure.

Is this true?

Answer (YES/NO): YES